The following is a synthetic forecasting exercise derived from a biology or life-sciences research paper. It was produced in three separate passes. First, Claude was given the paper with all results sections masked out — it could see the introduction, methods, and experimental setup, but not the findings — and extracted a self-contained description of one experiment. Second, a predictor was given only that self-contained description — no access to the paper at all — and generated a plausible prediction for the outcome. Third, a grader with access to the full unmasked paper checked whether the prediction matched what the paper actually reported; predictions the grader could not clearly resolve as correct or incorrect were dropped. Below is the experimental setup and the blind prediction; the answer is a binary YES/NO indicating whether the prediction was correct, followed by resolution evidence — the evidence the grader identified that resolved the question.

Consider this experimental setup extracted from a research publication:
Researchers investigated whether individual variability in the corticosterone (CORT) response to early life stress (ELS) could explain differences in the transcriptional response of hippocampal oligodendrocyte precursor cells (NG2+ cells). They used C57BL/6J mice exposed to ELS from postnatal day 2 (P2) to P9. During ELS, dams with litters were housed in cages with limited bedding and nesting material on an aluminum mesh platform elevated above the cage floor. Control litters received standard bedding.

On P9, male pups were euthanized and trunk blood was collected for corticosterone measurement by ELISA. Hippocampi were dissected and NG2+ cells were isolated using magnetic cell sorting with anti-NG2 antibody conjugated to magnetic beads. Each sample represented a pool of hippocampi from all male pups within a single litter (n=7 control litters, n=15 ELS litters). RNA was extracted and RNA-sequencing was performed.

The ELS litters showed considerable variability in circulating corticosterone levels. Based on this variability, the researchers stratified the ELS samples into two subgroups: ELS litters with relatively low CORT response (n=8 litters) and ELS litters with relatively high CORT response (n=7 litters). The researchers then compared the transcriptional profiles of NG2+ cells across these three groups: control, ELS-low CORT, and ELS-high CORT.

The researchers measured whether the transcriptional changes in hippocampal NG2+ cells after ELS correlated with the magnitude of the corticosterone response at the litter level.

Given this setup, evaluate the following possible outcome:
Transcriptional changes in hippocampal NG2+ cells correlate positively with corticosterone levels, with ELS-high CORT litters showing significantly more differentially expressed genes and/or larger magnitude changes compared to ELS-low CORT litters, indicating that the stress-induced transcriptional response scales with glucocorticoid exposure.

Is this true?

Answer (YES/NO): YES